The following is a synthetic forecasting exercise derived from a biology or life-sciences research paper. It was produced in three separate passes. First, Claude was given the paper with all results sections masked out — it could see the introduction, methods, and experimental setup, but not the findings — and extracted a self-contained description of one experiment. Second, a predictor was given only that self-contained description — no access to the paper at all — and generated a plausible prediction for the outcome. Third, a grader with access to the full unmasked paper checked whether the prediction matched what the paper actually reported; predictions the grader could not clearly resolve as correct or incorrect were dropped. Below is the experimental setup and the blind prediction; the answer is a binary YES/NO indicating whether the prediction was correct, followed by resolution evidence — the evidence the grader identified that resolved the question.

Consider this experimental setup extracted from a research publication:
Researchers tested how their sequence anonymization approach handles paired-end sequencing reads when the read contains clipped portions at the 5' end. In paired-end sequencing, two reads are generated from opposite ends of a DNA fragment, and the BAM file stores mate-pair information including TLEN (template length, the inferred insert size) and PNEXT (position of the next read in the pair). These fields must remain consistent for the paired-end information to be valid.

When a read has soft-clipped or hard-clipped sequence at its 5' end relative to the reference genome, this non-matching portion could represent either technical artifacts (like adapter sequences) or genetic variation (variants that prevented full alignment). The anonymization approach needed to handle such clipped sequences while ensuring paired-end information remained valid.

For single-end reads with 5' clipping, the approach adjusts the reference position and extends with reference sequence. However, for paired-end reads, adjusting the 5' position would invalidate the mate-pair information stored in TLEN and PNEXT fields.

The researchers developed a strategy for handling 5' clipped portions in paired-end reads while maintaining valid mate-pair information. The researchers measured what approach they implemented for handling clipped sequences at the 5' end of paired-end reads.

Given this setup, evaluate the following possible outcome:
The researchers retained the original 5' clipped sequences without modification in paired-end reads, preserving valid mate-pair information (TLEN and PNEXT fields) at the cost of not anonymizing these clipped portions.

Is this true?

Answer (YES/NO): NO